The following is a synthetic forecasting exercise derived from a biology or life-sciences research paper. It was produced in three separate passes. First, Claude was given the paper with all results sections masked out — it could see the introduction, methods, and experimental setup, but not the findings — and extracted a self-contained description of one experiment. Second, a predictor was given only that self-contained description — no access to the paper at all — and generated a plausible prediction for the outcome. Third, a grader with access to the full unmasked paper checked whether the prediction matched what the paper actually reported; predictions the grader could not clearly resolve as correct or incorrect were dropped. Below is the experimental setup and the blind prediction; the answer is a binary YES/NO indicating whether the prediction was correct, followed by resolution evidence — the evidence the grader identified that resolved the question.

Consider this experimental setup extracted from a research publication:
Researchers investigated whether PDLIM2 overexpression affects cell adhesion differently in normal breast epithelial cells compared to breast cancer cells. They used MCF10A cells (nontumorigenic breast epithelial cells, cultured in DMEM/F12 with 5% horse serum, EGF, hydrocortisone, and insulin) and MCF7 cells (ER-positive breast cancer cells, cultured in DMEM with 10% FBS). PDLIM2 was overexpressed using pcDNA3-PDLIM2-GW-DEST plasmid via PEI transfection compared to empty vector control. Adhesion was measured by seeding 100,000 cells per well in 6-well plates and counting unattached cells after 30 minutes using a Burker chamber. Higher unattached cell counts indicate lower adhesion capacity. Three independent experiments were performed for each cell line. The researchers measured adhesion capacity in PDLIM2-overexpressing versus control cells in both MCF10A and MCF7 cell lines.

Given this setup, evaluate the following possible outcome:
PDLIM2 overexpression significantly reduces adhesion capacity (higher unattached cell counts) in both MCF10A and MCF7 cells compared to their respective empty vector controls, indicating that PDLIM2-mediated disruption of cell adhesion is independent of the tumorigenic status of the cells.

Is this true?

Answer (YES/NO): NO